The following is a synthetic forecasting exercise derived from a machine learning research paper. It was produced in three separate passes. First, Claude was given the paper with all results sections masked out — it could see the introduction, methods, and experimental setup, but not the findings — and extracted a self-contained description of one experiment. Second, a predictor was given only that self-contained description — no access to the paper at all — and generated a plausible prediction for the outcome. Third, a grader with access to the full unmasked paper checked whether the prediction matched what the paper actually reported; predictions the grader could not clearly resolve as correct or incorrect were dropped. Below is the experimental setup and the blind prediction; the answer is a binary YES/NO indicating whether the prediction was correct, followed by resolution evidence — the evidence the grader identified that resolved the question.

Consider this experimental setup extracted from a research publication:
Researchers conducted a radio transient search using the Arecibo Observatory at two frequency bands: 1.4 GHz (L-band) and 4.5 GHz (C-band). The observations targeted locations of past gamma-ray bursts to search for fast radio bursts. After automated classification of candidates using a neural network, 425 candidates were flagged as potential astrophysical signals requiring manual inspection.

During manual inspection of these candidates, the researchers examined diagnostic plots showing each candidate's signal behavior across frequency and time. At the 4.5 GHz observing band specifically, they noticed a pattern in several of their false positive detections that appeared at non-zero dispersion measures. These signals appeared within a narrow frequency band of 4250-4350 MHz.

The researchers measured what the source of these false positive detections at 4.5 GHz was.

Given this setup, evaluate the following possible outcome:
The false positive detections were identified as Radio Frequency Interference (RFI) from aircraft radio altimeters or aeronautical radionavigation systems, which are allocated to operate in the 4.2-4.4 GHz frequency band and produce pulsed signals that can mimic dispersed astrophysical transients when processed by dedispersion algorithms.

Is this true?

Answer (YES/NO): NO